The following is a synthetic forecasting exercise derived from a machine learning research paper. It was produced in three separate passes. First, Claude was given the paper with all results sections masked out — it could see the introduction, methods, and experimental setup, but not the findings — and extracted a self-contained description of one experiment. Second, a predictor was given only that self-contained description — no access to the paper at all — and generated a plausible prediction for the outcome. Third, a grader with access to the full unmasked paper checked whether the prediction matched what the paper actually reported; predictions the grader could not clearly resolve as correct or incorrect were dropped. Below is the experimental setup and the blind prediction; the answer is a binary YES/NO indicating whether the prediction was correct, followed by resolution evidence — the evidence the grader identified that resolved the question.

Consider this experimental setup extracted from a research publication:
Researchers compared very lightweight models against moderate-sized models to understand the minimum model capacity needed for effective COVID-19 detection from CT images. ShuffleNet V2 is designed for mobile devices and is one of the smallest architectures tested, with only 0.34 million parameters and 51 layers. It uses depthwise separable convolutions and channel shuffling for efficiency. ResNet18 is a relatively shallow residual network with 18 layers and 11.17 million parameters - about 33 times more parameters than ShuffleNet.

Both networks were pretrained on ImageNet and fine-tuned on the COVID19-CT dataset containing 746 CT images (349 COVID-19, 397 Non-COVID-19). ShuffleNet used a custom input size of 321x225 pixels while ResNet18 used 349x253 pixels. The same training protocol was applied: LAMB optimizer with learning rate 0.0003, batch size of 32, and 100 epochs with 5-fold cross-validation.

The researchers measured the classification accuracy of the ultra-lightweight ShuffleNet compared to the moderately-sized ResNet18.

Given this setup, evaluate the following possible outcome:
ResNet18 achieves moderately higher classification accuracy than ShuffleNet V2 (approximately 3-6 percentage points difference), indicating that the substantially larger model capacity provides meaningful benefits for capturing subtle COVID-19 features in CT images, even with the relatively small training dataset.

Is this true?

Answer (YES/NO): NO